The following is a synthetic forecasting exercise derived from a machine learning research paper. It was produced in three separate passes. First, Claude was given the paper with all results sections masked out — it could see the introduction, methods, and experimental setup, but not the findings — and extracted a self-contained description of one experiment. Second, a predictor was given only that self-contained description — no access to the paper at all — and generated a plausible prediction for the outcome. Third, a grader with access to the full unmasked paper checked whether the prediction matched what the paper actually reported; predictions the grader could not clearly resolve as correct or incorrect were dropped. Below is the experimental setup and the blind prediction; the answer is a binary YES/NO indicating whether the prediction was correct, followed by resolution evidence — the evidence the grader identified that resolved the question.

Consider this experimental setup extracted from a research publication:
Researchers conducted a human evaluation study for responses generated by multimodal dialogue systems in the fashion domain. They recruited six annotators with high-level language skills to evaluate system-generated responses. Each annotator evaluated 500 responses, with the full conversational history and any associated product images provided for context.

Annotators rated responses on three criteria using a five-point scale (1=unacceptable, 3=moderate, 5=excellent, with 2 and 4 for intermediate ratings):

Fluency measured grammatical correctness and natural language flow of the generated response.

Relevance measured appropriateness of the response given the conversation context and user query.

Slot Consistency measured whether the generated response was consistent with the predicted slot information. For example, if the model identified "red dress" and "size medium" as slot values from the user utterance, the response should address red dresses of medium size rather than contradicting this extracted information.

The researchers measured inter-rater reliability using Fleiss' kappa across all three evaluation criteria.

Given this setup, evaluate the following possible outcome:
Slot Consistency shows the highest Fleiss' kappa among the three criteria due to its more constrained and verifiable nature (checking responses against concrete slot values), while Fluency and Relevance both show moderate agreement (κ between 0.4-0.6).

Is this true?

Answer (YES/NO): YES